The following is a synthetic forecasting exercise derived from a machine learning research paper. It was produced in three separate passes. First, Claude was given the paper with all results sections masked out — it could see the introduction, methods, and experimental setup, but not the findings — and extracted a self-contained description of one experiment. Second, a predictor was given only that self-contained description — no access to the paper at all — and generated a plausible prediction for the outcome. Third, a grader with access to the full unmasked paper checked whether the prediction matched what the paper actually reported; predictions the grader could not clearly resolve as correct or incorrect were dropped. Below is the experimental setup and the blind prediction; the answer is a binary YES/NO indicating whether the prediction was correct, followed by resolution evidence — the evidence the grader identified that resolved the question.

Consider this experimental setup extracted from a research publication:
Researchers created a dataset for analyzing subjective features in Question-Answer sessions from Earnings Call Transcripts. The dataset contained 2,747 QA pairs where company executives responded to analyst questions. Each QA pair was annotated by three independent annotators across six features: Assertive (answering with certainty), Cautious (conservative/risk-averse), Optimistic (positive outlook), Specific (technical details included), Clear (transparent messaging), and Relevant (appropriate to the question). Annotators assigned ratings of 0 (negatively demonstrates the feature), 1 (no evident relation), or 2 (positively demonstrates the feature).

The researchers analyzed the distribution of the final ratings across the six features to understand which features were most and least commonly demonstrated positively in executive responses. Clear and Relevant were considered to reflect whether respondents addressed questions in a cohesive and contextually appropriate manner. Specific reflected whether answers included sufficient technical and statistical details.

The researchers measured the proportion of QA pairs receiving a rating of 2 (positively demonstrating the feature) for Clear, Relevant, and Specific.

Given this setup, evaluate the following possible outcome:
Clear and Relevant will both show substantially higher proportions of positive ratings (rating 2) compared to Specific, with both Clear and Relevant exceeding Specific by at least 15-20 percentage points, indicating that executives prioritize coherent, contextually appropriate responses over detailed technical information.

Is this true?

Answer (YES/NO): YES